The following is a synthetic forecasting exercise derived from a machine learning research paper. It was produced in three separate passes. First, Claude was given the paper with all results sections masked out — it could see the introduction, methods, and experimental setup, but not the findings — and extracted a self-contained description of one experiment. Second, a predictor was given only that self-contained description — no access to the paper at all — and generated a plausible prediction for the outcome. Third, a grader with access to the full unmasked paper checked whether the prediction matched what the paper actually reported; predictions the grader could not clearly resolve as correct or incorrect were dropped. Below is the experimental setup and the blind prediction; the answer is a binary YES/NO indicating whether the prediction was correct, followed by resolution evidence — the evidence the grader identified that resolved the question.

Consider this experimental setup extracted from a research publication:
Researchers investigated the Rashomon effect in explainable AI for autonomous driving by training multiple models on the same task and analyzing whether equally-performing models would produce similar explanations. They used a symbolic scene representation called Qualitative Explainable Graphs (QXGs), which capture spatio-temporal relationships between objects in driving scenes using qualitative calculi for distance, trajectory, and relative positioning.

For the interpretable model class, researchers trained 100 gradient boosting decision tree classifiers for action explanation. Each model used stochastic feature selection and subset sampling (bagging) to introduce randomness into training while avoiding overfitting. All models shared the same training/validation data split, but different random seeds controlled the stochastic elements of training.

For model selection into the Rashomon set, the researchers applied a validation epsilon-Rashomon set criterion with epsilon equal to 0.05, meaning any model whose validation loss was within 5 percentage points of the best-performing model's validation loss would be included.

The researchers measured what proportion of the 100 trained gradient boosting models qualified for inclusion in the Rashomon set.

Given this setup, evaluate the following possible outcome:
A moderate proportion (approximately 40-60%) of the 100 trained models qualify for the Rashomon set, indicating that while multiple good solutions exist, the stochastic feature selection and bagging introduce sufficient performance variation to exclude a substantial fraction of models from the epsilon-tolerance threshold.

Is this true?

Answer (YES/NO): NO